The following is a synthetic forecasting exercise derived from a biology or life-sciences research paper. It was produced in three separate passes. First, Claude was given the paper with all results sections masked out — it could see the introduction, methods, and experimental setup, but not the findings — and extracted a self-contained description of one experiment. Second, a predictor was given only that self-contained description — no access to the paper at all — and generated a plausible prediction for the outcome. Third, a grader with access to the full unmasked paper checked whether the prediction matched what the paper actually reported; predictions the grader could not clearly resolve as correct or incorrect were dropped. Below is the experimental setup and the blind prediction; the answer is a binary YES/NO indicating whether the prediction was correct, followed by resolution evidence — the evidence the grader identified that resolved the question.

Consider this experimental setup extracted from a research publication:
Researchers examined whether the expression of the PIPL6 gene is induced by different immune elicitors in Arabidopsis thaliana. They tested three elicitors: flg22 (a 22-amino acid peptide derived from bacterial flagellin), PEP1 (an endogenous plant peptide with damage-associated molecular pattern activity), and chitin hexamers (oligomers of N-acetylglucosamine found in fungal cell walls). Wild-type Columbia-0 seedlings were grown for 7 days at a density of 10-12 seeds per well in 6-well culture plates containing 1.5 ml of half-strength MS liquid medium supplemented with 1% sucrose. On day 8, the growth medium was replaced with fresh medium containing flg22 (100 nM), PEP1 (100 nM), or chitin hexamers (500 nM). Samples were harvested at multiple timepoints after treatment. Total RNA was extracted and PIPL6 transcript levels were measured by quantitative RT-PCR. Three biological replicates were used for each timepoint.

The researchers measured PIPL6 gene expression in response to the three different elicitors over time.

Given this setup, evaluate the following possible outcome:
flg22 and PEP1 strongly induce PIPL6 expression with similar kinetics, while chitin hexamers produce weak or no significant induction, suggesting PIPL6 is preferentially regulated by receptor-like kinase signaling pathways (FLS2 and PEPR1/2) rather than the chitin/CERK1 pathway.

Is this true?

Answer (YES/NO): NO